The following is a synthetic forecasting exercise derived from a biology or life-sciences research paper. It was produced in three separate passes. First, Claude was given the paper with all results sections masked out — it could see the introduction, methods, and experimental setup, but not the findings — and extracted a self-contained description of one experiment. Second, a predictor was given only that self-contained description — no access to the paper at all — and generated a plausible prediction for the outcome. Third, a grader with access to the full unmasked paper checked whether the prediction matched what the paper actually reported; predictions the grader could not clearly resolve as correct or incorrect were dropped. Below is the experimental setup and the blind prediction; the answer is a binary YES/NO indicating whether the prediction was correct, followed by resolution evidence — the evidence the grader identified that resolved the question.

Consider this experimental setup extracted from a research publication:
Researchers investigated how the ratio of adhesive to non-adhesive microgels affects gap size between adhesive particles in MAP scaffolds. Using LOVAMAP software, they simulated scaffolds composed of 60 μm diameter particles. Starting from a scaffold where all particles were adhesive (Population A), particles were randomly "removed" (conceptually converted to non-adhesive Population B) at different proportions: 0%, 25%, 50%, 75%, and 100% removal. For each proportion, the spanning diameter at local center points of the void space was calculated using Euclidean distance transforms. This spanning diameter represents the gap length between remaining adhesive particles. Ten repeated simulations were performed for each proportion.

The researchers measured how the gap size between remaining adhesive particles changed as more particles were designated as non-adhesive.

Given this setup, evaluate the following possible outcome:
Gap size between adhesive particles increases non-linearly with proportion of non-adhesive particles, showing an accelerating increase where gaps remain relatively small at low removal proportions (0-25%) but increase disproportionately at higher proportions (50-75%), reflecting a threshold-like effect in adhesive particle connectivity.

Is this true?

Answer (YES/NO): NO